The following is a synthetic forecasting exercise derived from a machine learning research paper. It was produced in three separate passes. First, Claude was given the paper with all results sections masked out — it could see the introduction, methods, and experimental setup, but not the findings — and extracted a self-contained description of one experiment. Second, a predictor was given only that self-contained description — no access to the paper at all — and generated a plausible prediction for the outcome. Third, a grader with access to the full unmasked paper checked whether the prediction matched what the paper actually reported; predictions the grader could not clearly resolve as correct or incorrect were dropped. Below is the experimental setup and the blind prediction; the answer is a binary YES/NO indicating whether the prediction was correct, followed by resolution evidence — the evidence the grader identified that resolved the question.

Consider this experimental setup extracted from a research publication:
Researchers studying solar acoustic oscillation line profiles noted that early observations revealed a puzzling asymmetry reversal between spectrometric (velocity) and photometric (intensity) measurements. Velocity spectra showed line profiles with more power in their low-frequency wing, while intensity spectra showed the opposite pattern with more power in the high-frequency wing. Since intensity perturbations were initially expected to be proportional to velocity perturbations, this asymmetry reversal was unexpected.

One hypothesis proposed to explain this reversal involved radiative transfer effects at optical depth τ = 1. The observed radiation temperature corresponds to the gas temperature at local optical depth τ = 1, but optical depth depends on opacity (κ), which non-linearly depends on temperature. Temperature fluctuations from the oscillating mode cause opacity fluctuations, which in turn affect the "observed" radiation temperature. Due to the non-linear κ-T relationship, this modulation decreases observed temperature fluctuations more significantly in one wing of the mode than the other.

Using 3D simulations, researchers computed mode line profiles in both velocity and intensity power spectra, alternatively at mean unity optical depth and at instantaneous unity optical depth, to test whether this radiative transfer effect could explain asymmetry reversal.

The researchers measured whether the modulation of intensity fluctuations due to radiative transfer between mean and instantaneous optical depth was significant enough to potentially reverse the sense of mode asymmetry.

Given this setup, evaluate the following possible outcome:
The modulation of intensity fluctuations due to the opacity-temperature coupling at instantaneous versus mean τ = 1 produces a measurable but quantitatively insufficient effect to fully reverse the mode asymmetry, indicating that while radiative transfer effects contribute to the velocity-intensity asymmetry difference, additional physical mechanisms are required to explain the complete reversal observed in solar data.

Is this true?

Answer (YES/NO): NO